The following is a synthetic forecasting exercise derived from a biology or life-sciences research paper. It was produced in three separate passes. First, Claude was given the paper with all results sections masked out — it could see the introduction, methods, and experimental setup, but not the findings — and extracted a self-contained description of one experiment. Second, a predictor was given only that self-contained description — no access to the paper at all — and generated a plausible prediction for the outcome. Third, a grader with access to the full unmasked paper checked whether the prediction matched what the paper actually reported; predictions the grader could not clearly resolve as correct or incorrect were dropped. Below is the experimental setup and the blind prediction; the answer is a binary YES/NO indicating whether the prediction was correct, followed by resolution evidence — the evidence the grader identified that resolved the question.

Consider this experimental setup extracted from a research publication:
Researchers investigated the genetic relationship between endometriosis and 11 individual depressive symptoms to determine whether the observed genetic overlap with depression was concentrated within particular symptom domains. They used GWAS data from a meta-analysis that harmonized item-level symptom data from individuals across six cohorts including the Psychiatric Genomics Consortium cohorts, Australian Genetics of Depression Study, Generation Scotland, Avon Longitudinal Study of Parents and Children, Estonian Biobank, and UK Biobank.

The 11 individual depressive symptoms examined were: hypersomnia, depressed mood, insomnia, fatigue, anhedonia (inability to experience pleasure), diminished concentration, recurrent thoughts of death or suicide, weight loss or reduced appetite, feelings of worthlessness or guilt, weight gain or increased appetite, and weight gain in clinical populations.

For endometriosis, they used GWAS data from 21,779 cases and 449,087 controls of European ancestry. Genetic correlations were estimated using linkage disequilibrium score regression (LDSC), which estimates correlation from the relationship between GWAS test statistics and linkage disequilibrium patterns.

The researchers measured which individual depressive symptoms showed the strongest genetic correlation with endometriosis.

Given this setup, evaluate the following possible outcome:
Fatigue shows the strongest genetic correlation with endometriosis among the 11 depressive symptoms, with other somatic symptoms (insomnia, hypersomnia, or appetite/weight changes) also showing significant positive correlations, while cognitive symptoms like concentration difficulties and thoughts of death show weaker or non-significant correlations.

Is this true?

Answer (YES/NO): NO